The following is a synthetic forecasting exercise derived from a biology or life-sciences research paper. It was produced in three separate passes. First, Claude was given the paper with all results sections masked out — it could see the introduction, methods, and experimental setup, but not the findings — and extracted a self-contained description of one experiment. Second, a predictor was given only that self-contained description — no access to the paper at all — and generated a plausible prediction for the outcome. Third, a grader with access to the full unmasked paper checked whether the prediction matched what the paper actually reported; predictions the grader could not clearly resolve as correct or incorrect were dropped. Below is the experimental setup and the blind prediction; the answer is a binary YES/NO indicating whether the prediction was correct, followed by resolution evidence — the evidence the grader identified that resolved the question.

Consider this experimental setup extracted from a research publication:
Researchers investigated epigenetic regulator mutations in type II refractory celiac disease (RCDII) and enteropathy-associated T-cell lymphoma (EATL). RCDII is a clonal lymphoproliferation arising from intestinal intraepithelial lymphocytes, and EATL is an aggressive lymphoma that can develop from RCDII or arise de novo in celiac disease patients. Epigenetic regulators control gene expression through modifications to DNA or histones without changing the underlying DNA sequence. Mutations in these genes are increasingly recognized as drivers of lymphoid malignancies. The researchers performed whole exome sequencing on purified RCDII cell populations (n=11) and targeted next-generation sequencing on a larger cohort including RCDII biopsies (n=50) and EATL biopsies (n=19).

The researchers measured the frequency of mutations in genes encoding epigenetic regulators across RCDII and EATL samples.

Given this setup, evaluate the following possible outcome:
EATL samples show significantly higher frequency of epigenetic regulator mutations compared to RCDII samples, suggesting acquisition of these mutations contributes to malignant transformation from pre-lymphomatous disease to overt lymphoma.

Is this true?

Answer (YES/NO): NO